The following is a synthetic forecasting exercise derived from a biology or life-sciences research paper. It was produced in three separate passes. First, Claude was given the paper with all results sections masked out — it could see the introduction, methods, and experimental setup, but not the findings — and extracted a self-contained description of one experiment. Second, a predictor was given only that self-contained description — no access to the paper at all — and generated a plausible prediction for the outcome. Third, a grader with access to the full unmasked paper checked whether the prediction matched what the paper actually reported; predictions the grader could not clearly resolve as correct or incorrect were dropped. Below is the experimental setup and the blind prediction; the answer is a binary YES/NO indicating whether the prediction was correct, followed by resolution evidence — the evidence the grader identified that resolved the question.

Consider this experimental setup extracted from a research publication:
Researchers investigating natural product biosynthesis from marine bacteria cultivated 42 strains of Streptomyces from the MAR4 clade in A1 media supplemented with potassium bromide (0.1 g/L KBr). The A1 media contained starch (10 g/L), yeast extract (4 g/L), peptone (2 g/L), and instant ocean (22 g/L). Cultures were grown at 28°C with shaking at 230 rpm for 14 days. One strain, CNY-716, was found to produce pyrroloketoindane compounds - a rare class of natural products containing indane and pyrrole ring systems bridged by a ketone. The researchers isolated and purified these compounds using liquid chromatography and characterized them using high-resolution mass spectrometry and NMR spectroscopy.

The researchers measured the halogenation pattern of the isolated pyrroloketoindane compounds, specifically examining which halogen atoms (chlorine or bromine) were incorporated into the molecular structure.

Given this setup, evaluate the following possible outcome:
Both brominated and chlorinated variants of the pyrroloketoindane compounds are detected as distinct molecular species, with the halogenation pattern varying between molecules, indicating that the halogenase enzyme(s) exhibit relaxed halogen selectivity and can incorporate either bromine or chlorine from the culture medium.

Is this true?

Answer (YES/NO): NO